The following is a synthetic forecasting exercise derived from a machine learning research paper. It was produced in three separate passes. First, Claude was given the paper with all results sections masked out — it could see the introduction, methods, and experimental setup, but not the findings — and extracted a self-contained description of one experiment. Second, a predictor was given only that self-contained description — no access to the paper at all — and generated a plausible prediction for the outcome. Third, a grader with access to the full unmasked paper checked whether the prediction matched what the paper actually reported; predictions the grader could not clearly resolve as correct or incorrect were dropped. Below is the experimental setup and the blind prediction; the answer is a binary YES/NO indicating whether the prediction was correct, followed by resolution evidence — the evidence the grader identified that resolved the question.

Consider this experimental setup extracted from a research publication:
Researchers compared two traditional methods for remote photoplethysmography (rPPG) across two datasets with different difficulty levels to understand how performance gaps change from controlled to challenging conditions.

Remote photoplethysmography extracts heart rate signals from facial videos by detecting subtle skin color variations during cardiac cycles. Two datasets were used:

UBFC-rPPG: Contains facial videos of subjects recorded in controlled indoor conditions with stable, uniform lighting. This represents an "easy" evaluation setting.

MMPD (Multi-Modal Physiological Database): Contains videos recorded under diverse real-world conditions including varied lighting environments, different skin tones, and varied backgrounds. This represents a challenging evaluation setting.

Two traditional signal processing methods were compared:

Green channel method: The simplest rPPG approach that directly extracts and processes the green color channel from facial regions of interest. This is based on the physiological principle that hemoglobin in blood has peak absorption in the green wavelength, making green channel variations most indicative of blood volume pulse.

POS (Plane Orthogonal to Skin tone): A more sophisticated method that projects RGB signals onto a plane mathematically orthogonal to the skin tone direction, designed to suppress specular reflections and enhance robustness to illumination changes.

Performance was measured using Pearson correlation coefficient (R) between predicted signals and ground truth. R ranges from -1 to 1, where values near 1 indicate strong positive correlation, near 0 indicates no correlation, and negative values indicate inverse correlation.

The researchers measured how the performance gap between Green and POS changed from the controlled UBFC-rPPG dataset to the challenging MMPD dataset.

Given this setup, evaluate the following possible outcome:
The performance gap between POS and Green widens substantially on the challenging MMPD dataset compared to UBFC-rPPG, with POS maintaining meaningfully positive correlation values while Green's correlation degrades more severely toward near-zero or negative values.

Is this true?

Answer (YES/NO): NO